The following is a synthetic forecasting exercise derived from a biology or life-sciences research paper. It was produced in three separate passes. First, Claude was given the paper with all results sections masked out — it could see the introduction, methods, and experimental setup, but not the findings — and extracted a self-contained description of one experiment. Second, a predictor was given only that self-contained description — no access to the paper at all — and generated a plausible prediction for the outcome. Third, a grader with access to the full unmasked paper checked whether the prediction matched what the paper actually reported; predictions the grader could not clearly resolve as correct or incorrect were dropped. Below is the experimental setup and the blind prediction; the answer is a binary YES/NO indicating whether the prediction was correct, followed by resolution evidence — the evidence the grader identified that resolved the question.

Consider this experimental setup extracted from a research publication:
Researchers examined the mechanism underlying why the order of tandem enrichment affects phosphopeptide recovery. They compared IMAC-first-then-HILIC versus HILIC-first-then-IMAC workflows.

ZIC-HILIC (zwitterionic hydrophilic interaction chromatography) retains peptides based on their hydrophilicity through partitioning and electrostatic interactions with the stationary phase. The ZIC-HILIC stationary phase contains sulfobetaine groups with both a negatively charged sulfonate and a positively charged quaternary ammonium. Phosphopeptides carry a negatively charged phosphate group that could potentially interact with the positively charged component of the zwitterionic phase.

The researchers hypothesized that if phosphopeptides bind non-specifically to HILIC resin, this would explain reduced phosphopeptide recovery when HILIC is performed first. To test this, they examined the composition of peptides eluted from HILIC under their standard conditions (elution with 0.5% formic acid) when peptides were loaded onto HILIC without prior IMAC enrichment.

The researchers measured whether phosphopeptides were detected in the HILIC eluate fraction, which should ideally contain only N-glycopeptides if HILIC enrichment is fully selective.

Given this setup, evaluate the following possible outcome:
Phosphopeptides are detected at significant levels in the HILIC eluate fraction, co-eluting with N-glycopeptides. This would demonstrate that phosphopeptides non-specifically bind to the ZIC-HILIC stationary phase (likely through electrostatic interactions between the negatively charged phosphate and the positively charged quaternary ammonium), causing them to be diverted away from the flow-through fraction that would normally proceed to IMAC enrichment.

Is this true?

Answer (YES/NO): NO